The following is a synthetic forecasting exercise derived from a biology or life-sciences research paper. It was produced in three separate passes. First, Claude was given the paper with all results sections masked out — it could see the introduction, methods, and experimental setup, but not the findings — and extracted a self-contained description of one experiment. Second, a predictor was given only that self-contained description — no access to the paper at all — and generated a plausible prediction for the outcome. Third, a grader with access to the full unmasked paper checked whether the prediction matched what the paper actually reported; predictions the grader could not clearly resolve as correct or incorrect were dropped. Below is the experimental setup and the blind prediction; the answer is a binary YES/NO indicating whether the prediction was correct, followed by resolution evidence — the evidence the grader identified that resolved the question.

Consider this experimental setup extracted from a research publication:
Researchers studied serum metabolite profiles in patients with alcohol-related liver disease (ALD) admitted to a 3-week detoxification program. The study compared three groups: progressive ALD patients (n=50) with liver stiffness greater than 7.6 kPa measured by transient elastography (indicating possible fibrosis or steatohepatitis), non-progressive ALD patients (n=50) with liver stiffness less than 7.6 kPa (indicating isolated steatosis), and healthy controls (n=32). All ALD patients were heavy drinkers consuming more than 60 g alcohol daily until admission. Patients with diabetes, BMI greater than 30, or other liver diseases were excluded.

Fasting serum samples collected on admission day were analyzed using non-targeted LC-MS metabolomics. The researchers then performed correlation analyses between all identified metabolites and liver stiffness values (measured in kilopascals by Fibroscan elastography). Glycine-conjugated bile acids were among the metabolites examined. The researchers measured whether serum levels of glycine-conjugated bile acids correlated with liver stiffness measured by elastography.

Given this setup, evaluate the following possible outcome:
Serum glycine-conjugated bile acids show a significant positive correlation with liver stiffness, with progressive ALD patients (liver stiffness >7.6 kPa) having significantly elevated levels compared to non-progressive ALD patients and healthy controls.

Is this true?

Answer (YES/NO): YES